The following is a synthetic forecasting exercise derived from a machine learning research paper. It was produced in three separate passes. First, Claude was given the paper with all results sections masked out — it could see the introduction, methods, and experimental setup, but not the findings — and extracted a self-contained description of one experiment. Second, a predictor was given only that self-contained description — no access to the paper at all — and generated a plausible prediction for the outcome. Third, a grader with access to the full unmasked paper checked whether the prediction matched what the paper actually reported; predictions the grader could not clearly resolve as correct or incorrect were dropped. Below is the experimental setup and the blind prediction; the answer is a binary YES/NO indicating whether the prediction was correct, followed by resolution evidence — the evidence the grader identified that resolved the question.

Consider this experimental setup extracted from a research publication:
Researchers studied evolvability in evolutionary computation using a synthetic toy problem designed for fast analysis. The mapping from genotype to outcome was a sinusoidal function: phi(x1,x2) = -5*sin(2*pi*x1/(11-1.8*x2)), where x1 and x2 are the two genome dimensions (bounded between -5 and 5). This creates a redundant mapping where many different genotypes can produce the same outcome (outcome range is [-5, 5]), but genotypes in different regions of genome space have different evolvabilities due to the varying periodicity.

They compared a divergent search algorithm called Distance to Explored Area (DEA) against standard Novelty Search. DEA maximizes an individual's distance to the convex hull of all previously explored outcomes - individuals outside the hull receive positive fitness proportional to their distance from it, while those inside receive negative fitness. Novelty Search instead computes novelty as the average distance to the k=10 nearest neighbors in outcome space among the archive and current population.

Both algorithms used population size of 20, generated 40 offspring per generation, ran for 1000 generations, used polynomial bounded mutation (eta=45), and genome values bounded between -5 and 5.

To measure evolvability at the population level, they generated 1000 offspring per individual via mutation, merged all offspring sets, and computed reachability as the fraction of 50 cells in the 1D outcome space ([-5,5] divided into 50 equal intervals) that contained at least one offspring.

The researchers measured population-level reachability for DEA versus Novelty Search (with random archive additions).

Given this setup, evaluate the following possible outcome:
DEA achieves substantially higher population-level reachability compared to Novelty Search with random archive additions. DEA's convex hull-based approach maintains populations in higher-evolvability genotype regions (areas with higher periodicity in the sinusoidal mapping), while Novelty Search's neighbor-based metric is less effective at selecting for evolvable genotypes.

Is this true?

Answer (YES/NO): NO